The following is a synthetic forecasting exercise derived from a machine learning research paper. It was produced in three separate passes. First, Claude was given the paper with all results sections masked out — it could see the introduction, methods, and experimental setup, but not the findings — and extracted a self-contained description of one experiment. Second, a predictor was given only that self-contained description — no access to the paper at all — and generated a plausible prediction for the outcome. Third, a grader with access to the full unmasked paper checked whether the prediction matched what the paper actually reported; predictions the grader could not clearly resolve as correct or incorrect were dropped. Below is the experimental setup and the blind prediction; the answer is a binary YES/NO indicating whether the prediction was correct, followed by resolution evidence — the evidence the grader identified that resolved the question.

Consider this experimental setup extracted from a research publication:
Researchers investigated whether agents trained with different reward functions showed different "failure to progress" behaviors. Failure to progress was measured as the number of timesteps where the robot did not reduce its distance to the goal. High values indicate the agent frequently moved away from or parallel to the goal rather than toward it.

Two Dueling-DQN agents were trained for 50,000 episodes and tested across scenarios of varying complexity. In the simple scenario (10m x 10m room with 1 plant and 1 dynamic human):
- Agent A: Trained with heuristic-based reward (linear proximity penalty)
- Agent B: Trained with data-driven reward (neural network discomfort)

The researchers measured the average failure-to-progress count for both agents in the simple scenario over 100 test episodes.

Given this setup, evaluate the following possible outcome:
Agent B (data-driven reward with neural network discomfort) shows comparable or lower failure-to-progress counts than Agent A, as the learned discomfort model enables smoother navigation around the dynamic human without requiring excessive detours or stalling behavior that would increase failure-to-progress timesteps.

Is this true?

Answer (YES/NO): NO